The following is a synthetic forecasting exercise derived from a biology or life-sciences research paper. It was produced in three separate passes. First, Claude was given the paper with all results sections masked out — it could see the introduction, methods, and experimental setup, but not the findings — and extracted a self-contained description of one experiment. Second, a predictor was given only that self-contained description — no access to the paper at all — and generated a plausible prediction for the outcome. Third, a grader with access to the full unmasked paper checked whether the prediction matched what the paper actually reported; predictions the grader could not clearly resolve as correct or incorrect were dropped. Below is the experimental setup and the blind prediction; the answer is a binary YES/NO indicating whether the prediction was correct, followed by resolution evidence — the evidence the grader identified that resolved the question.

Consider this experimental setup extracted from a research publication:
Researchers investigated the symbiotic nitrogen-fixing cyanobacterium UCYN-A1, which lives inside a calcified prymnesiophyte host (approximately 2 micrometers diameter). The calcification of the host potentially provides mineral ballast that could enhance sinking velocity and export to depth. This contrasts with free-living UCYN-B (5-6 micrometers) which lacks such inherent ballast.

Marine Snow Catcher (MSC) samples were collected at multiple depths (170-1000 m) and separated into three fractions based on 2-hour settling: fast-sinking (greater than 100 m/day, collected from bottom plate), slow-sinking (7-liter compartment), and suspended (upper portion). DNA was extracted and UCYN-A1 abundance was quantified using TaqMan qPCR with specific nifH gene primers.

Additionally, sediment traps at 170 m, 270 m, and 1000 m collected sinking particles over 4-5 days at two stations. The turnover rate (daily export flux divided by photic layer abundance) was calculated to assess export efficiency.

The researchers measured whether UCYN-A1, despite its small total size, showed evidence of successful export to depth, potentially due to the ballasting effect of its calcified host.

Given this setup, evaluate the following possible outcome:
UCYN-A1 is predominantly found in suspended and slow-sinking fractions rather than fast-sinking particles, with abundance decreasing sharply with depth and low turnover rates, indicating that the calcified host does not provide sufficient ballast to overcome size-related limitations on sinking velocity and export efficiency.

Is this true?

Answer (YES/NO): NO